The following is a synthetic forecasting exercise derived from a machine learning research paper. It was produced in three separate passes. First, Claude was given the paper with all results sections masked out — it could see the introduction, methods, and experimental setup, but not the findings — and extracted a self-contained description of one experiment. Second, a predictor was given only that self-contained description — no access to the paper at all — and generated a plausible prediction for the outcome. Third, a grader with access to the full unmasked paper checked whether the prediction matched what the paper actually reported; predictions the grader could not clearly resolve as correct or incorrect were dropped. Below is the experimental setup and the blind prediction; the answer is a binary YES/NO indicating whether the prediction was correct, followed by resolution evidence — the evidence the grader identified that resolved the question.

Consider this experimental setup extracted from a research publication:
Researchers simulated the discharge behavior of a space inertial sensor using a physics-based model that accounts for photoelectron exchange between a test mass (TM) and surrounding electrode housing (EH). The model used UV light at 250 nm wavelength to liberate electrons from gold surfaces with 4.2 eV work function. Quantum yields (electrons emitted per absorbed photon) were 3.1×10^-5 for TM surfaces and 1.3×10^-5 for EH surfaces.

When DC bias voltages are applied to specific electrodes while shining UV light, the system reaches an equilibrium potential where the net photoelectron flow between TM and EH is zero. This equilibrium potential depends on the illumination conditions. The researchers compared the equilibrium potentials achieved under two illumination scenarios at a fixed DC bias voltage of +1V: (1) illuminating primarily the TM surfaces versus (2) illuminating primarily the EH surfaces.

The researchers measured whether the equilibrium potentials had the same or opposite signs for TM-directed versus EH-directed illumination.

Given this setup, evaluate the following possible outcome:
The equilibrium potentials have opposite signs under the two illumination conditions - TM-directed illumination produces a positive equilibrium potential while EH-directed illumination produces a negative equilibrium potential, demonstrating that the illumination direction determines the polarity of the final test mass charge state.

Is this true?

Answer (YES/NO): NO